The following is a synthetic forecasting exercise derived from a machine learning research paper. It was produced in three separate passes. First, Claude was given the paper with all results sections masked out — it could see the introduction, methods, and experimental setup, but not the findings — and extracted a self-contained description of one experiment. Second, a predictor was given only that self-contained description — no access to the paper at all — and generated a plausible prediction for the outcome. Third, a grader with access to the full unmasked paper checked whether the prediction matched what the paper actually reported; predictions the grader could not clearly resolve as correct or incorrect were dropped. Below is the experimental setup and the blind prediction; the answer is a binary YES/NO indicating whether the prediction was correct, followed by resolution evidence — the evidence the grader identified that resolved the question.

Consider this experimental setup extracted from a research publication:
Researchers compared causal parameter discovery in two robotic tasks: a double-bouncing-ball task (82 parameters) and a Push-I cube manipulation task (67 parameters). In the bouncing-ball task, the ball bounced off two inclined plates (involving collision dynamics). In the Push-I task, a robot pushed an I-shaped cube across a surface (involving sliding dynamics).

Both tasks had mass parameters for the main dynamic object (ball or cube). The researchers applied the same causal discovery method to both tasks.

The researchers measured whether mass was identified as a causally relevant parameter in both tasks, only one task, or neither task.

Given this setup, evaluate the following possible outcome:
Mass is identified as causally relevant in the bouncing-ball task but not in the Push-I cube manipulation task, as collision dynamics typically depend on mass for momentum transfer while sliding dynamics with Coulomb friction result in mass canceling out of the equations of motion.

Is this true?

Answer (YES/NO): NO